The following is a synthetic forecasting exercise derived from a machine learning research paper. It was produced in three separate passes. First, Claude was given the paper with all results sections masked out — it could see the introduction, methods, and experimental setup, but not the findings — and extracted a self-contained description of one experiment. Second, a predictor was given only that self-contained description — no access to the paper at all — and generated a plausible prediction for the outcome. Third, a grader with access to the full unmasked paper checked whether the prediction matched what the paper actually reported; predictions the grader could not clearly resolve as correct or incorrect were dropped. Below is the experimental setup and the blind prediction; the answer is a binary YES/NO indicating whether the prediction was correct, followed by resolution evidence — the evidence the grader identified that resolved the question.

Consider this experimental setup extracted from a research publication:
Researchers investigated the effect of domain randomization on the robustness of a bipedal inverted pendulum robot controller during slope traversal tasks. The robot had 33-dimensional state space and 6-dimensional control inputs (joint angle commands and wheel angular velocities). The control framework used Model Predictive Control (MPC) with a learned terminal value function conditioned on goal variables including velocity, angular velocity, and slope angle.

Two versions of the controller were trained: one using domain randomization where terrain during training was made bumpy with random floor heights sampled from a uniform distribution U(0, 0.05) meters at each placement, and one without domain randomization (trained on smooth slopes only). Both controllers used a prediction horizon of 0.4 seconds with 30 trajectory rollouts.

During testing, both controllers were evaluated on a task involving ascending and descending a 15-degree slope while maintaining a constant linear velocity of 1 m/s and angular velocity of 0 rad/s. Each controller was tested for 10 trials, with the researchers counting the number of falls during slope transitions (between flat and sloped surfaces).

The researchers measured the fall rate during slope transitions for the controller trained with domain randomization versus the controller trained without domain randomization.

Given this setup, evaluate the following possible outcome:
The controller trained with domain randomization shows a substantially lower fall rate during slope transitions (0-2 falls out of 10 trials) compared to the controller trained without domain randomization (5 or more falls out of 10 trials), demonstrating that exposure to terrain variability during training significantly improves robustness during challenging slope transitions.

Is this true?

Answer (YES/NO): YES